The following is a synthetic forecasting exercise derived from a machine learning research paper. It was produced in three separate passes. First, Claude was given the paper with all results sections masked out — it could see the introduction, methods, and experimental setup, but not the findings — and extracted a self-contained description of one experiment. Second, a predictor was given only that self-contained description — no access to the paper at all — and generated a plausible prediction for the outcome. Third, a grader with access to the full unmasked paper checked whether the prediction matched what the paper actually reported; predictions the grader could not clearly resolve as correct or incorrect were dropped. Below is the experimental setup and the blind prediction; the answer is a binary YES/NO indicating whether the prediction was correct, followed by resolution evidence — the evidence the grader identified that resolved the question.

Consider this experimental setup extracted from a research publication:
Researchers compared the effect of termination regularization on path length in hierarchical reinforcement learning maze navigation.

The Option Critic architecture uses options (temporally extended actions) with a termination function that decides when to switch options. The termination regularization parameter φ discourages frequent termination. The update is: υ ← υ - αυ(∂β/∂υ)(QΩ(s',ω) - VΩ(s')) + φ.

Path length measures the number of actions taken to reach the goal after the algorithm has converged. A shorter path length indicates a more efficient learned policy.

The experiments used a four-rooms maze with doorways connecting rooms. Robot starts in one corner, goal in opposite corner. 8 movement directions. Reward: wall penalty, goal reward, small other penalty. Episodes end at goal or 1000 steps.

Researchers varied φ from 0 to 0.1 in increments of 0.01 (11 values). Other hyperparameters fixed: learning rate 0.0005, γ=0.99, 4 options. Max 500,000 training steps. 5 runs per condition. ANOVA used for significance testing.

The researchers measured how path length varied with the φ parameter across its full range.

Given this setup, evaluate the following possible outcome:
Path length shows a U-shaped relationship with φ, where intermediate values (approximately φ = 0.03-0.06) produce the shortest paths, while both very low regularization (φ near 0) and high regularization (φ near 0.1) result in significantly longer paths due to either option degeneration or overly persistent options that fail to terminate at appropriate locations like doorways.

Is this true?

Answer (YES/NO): NO